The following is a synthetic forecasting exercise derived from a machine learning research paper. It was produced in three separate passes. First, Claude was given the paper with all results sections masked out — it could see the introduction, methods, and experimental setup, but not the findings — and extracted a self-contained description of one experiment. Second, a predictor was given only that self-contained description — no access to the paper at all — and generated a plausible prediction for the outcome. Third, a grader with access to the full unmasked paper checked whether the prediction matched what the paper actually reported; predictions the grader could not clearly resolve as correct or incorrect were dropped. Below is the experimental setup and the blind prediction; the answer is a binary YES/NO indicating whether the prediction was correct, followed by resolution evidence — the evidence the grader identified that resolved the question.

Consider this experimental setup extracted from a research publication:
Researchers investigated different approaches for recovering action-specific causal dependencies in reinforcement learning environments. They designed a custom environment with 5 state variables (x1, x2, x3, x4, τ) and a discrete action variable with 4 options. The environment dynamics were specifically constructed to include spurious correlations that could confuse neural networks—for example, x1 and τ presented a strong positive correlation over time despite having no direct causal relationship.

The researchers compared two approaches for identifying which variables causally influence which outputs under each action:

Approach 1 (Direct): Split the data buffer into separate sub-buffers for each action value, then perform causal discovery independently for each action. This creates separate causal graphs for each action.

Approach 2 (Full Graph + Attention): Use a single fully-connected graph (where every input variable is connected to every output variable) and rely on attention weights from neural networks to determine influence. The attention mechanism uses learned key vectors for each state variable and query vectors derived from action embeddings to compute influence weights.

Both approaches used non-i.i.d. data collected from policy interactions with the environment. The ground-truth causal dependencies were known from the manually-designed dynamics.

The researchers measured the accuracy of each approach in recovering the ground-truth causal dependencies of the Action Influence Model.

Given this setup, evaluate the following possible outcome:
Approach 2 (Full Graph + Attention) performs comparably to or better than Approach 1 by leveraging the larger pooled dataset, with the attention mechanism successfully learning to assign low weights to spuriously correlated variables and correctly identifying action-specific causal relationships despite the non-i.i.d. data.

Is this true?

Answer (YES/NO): NO